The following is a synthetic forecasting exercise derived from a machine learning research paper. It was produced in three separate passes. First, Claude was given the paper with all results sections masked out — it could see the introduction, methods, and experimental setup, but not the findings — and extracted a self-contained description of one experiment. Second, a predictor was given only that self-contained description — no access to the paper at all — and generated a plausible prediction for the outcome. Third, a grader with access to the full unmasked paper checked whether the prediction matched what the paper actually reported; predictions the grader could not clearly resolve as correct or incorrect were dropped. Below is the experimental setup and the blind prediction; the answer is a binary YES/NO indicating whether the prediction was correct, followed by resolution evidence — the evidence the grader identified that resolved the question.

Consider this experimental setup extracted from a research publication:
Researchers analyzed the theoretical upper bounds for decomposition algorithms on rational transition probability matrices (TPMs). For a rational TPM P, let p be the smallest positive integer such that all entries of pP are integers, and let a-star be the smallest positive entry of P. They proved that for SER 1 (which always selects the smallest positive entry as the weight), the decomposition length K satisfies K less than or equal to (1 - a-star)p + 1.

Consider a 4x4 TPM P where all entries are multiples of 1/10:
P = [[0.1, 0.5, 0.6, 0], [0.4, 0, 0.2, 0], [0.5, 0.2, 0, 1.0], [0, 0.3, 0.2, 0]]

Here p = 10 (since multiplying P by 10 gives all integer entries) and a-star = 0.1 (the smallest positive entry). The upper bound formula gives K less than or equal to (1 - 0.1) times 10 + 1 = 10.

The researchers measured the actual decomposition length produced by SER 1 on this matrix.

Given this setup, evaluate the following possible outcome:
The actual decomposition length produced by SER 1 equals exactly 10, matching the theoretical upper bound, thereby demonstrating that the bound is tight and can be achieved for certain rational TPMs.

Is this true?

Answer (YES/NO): NO